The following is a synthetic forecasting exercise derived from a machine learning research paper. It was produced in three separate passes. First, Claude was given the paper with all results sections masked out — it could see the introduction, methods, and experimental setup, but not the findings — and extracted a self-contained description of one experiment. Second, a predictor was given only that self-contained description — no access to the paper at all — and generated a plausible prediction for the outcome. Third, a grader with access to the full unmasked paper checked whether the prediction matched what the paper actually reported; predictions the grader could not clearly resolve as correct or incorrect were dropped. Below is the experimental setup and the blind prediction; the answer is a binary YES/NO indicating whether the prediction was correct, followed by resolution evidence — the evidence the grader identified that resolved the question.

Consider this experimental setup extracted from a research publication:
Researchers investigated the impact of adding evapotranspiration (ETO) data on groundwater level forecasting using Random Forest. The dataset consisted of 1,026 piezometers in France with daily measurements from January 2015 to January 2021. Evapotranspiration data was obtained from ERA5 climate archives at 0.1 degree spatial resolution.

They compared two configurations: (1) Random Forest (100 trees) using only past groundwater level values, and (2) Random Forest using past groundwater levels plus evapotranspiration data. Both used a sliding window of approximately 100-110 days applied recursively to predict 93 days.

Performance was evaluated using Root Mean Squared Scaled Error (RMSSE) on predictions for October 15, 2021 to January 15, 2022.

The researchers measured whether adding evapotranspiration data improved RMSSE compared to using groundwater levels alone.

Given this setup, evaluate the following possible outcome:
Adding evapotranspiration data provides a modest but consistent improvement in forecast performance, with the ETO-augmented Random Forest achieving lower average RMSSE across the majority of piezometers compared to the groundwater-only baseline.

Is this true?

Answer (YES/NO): NO